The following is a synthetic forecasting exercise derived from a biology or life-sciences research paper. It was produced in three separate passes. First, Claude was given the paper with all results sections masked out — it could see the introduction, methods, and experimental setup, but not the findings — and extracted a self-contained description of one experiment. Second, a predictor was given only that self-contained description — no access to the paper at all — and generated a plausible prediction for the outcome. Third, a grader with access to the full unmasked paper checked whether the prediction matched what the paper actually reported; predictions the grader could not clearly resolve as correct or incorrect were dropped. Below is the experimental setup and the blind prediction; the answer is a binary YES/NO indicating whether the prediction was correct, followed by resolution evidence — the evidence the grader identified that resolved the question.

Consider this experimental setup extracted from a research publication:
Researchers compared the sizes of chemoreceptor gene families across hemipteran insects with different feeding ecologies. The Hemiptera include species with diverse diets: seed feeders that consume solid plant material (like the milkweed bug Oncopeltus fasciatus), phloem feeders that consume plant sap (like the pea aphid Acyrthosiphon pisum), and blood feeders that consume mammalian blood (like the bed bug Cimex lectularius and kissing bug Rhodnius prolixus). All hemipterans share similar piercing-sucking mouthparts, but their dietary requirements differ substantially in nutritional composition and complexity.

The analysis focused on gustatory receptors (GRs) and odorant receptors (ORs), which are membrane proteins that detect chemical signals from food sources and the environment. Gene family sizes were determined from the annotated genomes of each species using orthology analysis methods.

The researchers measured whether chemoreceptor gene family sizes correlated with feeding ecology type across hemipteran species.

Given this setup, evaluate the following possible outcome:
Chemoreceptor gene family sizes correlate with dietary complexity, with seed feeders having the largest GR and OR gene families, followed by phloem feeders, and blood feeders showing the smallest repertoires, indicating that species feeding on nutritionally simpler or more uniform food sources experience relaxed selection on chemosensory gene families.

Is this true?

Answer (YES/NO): NO